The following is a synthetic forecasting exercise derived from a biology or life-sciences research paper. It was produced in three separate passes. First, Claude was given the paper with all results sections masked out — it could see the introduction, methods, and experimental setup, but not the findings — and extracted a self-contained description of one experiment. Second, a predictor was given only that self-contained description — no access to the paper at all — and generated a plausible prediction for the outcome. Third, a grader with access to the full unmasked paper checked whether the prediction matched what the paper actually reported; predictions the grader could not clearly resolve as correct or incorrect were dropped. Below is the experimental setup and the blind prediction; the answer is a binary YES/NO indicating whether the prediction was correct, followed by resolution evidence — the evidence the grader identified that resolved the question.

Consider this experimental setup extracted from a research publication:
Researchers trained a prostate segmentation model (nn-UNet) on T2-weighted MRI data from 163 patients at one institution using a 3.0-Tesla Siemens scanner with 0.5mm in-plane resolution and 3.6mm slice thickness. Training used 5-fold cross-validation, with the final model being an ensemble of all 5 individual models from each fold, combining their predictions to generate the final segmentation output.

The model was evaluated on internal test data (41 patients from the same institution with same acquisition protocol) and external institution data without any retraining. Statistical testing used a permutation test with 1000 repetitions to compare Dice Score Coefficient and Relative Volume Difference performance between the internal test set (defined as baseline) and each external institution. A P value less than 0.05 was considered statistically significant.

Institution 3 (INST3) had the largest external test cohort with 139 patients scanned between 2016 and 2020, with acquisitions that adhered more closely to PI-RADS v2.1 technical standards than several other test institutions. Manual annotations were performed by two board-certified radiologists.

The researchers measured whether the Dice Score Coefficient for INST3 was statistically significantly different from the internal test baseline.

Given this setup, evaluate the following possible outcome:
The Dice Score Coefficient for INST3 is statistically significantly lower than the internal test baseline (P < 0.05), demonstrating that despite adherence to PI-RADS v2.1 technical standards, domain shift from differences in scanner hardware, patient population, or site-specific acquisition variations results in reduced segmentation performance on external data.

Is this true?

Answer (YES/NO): YES